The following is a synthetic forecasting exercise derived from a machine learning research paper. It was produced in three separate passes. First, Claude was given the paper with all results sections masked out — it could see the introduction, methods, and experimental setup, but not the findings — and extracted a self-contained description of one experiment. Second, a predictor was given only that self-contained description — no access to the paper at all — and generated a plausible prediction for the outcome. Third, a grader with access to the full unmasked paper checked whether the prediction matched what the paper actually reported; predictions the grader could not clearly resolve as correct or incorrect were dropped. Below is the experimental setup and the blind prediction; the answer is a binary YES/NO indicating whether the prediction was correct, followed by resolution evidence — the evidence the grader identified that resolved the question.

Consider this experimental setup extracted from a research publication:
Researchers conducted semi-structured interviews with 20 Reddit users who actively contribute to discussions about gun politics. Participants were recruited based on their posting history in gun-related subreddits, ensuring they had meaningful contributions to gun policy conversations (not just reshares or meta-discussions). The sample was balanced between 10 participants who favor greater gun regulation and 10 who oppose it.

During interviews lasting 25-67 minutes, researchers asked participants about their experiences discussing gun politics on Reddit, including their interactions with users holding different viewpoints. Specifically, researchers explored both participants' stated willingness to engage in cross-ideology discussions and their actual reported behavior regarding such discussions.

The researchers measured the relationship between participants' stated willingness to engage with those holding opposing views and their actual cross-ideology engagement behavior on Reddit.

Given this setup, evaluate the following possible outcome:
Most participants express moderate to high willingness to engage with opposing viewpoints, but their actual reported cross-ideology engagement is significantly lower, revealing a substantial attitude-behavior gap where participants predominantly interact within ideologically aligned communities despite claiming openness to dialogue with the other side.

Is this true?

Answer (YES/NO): YES